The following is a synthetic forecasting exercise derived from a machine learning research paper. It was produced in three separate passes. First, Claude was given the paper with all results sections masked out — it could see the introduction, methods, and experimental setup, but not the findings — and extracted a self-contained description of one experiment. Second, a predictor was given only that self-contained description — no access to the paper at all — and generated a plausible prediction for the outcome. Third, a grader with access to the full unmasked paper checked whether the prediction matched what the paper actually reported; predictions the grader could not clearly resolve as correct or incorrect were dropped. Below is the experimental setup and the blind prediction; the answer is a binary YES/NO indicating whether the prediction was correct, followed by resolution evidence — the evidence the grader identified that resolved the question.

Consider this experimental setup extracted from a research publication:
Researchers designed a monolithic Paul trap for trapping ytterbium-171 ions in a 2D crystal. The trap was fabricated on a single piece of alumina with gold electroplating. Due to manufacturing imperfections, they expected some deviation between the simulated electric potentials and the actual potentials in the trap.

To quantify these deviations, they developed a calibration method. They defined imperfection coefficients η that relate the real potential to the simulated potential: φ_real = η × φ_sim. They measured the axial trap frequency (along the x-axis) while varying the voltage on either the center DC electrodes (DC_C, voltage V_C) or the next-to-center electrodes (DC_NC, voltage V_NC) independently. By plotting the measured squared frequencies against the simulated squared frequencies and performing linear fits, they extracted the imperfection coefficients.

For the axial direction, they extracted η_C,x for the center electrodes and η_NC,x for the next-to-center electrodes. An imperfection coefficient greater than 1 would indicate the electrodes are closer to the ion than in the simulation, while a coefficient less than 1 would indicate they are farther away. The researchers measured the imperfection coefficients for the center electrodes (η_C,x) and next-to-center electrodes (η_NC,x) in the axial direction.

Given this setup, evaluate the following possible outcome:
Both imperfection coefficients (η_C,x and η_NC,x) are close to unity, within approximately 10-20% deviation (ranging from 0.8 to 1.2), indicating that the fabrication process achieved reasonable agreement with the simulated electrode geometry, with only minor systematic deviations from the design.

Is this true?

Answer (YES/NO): YES